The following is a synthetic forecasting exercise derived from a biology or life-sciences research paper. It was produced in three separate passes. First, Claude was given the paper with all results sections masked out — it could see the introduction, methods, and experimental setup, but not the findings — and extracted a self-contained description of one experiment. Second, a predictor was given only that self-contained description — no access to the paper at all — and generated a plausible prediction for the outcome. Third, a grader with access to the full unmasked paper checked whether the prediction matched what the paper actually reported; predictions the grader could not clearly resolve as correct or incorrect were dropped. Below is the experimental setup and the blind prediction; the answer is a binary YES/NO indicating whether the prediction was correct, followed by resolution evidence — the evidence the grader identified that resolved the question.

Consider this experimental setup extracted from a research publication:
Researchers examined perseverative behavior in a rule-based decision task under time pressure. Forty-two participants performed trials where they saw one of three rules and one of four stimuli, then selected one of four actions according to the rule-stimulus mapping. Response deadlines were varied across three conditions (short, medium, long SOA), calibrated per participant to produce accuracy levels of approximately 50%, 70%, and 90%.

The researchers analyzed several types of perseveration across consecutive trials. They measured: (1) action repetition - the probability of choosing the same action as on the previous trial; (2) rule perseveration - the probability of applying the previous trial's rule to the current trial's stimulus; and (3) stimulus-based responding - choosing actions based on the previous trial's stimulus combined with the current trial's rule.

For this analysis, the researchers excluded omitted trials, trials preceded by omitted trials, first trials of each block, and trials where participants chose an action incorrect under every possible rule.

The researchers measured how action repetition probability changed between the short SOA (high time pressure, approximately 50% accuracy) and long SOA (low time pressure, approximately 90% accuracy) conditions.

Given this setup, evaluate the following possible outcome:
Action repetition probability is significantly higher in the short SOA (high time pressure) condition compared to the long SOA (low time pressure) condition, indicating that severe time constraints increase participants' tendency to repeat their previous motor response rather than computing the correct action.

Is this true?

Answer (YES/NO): NO